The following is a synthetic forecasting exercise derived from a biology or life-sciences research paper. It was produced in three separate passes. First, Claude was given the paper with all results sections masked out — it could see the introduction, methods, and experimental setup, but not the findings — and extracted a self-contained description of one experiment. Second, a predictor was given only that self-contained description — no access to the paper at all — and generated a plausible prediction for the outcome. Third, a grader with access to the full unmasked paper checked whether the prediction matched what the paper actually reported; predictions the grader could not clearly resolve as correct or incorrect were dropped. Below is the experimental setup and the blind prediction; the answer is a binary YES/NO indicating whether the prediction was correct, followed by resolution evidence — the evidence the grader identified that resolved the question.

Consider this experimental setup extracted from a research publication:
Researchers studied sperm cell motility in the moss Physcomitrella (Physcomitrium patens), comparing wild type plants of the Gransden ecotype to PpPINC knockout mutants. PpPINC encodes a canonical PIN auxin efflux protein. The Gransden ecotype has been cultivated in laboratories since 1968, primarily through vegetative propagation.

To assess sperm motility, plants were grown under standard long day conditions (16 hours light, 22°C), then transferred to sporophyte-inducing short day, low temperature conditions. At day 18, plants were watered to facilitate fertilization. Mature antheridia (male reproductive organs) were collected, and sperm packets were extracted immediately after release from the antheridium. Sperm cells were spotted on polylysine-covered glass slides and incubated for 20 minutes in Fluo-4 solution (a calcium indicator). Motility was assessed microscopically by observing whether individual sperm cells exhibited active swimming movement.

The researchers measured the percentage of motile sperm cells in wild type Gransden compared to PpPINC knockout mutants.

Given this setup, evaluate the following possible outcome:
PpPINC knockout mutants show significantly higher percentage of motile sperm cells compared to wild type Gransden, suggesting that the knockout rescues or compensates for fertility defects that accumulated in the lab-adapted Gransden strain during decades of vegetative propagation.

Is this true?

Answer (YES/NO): YES